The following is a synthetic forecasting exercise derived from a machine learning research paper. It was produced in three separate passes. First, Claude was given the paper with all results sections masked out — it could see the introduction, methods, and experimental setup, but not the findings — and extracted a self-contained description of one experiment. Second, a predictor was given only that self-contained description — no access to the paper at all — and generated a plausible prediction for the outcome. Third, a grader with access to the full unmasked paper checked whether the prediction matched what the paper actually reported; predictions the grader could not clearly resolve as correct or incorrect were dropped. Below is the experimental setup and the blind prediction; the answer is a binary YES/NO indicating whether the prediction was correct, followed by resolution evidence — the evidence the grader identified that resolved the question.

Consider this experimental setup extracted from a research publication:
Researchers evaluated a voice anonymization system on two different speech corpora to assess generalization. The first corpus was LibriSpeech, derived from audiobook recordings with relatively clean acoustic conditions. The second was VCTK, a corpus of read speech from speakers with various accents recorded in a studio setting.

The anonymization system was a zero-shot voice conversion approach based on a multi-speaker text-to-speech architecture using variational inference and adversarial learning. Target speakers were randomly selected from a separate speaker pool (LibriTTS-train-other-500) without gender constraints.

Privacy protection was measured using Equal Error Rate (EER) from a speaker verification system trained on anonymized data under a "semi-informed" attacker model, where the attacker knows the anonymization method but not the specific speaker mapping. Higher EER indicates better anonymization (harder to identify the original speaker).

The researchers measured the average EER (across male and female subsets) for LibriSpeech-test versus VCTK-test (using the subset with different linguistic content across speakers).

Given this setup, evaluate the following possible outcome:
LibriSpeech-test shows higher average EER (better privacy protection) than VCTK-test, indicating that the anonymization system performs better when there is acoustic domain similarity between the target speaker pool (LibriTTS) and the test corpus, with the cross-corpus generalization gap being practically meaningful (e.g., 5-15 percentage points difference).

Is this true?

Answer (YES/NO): NO